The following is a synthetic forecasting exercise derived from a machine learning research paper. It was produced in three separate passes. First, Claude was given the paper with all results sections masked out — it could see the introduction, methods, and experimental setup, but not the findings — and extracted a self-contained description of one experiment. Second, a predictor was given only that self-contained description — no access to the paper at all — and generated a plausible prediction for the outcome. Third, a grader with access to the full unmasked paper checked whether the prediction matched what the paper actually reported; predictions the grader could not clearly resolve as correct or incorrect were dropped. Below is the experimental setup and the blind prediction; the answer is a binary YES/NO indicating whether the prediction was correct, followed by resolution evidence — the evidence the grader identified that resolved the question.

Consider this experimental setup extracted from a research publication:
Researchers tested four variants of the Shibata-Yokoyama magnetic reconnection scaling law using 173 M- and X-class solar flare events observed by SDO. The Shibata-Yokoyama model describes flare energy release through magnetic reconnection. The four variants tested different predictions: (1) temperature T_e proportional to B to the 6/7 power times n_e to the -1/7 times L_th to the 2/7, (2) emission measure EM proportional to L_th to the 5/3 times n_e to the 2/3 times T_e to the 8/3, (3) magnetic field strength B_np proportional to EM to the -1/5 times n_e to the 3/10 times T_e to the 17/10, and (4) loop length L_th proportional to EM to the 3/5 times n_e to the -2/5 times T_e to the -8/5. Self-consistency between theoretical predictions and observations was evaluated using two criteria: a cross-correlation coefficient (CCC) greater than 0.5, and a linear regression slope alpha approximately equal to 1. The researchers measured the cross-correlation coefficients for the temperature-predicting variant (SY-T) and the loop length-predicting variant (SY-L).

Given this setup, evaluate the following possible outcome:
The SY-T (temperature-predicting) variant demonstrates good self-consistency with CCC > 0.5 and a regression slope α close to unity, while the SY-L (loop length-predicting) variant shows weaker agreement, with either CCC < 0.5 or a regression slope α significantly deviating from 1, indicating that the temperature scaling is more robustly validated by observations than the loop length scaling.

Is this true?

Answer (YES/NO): NO